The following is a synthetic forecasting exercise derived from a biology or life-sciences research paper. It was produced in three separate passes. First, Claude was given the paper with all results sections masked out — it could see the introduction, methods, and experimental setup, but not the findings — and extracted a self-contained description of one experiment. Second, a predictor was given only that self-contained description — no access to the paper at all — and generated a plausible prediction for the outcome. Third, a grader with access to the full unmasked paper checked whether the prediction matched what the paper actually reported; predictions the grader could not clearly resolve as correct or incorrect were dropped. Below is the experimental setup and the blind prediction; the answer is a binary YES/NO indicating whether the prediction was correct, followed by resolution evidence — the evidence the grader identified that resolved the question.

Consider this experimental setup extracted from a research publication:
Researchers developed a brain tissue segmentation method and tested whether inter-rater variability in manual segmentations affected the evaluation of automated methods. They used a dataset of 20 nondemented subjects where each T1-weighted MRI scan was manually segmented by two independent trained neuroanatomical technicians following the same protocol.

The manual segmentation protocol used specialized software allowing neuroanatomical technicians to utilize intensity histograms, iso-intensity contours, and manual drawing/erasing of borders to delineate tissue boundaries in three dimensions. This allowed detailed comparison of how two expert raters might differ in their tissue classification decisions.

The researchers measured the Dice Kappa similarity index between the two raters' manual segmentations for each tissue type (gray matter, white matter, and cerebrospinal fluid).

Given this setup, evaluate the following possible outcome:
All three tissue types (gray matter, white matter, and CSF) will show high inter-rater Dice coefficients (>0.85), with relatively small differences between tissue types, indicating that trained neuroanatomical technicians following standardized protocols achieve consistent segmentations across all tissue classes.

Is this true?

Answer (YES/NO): NO